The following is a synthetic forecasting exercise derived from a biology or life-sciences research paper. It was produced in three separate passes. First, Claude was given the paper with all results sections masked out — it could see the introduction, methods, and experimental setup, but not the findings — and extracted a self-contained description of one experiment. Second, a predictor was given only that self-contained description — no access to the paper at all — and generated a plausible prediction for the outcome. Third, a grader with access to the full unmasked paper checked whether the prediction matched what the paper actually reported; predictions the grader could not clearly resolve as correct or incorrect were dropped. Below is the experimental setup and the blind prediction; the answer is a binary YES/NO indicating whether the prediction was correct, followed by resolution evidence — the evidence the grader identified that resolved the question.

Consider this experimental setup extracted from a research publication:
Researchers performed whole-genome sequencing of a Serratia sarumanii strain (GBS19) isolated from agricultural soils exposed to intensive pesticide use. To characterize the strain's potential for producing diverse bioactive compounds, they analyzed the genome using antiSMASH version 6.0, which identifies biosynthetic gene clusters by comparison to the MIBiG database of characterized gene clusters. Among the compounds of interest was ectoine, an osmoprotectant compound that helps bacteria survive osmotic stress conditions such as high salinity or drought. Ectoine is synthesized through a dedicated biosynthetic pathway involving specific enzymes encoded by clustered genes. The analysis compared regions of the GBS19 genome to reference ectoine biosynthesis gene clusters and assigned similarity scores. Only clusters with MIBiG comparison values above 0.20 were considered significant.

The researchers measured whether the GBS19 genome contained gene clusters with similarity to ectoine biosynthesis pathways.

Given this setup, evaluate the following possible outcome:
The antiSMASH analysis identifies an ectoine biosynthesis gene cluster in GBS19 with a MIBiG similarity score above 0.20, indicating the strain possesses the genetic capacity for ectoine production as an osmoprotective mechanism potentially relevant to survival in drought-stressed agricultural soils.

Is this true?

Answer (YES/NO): YES